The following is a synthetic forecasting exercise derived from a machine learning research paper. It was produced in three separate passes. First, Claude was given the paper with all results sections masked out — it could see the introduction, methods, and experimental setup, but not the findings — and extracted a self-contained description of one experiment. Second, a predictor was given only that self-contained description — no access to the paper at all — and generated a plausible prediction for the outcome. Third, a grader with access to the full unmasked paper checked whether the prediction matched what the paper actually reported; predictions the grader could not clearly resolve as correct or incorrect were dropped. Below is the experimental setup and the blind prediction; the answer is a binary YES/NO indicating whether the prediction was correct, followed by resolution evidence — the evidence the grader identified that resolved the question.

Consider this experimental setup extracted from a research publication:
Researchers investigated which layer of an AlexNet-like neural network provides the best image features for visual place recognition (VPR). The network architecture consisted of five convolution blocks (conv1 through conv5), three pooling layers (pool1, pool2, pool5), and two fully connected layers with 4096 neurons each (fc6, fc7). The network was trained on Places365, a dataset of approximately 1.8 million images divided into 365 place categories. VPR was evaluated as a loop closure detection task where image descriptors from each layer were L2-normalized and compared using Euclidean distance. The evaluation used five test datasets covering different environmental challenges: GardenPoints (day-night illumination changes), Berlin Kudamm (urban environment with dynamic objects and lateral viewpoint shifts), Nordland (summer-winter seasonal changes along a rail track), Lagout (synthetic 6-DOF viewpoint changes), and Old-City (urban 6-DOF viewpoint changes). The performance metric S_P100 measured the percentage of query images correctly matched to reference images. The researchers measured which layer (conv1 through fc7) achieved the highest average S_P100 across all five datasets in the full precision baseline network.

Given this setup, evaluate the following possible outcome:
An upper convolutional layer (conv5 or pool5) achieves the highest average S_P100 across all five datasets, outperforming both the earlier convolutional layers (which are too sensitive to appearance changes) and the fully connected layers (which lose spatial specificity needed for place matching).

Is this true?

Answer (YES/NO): YES